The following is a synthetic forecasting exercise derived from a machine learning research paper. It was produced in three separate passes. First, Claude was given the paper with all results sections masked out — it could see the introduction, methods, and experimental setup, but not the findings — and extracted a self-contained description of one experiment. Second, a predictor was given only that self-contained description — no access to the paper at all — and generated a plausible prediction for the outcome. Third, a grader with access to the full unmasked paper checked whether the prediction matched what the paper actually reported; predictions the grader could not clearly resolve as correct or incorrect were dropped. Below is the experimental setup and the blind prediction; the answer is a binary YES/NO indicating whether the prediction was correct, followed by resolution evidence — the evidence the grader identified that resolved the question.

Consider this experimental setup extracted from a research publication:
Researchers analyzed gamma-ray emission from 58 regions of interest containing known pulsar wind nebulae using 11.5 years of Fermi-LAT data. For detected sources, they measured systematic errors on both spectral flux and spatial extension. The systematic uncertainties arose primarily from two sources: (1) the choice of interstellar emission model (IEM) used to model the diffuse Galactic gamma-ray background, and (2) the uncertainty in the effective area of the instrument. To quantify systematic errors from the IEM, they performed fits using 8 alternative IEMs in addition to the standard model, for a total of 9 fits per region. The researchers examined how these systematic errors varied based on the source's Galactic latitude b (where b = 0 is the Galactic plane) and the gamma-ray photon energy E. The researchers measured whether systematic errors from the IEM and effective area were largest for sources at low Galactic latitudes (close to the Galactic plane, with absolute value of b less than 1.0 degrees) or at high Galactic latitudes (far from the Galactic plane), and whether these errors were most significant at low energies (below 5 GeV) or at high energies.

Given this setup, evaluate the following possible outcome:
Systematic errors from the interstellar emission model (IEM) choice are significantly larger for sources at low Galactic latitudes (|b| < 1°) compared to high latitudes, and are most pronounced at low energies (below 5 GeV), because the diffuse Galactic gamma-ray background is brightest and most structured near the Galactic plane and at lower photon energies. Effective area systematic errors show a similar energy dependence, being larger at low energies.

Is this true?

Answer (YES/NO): NO